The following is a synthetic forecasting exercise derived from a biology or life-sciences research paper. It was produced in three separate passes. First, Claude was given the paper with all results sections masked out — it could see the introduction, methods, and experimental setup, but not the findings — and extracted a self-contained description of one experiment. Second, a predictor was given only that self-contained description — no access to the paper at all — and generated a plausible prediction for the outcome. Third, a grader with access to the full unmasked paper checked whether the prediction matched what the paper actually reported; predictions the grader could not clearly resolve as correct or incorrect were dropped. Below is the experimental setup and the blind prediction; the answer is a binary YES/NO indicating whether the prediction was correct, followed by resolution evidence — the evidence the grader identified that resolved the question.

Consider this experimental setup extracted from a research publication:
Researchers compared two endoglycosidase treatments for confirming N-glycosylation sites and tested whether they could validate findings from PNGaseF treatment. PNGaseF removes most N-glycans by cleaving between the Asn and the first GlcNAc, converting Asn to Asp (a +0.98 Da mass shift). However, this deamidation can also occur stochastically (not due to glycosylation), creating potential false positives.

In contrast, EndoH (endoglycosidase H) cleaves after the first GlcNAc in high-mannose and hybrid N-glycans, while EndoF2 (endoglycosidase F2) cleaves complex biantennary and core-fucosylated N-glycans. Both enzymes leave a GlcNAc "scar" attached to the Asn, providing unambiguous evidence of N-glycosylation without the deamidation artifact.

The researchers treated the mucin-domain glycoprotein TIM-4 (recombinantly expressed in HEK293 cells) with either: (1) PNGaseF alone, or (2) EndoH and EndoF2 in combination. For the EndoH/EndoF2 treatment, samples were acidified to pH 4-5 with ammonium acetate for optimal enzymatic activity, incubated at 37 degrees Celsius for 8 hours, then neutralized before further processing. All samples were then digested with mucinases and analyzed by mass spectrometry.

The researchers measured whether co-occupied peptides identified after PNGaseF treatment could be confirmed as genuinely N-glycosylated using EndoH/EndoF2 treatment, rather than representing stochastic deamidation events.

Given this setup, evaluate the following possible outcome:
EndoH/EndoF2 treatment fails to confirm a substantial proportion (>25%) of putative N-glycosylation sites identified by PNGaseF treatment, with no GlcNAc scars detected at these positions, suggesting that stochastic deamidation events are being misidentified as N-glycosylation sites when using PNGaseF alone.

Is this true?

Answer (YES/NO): NO